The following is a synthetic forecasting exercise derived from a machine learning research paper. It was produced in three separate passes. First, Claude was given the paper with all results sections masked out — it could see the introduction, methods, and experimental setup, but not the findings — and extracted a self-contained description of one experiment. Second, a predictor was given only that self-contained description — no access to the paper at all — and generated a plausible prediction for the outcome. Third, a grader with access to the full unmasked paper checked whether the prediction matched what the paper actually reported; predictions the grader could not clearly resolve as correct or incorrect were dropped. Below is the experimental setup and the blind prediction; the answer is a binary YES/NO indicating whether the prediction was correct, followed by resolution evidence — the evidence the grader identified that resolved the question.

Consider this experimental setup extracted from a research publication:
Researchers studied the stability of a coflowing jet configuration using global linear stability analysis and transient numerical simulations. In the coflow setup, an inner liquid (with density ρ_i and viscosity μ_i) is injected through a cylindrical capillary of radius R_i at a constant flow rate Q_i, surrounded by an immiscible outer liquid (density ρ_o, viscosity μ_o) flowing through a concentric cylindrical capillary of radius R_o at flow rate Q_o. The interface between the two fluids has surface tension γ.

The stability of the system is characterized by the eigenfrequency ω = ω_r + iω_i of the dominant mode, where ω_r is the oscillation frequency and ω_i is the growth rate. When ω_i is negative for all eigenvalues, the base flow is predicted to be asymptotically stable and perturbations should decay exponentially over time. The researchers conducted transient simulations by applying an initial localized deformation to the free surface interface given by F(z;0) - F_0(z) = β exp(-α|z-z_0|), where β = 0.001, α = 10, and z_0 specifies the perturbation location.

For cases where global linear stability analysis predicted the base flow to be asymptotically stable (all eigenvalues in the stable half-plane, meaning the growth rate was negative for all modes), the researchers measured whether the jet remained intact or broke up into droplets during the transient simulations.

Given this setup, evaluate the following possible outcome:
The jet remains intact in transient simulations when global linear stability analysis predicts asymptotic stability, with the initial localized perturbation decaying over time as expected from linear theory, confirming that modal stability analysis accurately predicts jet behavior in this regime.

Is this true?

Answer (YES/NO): NO